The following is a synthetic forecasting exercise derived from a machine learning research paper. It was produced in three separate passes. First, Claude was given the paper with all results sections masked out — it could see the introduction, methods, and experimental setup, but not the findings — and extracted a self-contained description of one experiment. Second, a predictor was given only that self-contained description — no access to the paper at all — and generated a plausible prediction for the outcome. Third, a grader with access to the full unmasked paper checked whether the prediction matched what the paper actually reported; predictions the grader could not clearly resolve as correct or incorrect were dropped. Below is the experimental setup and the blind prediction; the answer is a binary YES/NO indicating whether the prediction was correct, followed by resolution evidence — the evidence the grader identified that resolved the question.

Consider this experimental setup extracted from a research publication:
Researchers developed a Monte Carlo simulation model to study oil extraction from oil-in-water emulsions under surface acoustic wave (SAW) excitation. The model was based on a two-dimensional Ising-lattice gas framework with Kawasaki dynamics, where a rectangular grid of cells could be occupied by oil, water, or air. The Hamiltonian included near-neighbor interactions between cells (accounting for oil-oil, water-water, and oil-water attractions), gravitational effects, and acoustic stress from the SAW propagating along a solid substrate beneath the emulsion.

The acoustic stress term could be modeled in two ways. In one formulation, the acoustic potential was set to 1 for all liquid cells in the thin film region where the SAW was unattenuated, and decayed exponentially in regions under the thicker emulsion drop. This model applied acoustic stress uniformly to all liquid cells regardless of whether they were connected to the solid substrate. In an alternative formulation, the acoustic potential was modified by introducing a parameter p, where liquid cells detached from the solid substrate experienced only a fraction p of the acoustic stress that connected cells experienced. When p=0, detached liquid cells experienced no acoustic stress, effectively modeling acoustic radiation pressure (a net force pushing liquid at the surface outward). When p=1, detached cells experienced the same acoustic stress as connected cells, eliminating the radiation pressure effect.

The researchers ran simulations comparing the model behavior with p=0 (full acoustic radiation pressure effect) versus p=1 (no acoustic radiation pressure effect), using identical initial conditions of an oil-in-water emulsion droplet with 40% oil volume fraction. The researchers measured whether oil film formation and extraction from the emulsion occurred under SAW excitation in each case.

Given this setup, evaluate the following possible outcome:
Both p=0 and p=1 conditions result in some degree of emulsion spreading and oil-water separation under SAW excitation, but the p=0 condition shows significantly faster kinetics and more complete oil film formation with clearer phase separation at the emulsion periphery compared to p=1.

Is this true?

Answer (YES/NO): NO